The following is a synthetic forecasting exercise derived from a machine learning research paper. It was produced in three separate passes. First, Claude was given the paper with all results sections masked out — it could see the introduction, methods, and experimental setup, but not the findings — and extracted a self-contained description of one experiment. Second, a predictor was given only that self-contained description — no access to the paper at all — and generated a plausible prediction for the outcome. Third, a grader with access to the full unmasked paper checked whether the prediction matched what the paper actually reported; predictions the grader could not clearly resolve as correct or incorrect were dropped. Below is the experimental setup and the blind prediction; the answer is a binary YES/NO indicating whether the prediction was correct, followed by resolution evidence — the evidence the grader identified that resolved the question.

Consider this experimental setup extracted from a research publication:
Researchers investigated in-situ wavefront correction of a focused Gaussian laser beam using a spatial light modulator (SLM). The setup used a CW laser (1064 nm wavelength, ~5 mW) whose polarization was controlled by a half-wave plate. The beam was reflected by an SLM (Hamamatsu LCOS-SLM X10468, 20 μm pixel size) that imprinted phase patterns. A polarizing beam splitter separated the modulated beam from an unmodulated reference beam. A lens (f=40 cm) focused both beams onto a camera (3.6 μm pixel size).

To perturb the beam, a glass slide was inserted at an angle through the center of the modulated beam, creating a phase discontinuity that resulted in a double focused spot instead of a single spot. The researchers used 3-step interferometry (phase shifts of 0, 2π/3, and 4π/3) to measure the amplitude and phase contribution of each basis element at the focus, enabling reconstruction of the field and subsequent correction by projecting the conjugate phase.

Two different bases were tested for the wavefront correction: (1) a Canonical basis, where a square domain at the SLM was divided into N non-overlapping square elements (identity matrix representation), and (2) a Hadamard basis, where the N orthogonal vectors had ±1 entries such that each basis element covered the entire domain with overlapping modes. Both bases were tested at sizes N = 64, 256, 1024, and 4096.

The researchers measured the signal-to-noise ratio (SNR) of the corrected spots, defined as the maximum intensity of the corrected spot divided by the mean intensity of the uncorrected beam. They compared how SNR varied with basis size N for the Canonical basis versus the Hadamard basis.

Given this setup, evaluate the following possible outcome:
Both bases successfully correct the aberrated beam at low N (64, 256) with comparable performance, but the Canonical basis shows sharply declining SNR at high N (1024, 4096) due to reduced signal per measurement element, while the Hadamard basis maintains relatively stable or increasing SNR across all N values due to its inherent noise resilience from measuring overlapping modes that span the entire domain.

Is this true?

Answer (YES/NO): NO